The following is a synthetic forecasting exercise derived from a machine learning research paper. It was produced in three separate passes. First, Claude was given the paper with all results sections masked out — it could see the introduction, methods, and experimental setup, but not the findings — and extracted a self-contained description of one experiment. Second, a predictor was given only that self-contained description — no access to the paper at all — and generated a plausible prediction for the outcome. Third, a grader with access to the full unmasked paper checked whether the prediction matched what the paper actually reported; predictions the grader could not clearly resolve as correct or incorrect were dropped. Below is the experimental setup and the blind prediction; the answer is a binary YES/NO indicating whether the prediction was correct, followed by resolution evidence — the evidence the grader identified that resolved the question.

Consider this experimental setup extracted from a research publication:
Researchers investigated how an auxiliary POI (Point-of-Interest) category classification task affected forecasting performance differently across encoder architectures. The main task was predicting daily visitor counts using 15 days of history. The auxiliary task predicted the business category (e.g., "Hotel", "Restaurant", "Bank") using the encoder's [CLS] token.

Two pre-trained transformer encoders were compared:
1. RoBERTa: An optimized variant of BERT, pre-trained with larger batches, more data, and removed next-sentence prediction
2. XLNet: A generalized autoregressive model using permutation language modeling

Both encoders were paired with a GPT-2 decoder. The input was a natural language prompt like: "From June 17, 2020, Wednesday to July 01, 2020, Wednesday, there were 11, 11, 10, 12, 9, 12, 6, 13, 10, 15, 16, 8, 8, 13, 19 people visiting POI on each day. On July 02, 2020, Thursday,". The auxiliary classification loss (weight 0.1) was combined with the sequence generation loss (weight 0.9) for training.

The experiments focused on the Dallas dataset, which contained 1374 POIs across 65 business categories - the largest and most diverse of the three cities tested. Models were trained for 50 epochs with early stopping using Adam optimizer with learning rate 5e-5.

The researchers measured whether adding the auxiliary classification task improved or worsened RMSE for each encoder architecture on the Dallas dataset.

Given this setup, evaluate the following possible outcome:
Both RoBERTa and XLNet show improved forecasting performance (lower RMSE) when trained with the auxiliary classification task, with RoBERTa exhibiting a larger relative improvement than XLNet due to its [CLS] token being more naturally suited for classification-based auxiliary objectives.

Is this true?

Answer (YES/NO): NO